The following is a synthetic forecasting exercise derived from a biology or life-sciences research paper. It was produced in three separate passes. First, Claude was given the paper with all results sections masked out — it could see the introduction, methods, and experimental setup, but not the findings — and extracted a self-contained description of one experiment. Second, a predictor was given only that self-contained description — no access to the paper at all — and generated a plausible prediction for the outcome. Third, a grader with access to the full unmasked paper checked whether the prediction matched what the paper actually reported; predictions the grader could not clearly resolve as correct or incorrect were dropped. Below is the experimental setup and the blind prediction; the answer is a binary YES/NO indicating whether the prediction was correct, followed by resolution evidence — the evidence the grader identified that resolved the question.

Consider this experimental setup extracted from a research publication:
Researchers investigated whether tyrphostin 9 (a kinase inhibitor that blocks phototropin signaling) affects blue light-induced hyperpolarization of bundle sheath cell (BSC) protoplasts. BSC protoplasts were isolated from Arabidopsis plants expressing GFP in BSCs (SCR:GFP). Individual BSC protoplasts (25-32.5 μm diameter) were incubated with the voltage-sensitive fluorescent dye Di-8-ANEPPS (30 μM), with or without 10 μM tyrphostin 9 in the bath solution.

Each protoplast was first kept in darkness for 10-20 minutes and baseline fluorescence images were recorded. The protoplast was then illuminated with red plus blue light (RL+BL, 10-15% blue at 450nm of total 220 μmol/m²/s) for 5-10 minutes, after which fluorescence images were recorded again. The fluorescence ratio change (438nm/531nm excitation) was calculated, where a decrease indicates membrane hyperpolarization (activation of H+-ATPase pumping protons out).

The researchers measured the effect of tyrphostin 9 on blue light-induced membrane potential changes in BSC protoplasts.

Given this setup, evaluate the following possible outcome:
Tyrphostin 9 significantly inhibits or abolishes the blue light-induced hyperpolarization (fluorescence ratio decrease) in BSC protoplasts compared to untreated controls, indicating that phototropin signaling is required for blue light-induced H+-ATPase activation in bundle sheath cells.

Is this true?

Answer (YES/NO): NO